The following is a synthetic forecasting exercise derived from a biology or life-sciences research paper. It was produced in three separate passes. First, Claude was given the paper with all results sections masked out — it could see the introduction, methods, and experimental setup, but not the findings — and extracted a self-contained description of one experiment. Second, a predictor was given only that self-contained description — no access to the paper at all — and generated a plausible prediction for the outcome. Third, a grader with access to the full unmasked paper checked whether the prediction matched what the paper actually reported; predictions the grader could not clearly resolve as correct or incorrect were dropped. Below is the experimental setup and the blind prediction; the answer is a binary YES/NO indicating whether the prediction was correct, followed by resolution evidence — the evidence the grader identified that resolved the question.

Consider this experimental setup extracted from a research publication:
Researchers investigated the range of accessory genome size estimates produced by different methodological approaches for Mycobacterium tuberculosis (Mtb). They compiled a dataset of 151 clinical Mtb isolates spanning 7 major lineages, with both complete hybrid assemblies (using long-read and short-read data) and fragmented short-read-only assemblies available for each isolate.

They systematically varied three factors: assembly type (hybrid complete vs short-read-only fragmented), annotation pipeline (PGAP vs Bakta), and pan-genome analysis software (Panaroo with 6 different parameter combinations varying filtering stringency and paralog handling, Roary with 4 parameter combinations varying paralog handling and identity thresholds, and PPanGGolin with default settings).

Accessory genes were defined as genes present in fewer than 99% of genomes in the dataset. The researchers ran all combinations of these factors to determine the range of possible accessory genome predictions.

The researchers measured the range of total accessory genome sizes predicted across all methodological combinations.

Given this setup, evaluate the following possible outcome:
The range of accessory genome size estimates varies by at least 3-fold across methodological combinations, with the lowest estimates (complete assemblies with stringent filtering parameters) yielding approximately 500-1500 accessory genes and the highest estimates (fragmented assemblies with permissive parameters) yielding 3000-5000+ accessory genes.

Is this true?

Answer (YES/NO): NO